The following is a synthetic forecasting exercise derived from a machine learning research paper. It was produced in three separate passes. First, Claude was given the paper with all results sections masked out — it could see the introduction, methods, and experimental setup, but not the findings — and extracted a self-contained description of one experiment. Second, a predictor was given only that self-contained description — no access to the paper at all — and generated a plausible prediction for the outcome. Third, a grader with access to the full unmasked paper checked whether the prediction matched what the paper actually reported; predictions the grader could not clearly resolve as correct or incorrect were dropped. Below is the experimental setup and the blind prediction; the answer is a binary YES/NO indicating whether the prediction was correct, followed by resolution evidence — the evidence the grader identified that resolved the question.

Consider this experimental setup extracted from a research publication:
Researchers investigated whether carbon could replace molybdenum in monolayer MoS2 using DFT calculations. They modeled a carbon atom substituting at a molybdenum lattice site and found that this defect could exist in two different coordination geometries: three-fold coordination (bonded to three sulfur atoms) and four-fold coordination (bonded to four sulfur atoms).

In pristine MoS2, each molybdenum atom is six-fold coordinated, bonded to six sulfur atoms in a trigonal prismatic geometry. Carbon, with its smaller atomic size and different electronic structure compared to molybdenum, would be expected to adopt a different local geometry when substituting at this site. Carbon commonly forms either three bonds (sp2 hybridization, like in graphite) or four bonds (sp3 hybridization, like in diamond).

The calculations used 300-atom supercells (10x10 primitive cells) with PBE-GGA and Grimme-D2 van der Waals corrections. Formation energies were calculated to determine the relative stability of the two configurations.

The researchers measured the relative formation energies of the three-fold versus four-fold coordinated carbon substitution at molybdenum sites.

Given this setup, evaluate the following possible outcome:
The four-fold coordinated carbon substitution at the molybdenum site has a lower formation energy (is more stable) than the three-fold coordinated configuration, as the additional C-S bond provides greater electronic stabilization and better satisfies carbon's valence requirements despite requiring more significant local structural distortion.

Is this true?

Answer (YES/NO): YES